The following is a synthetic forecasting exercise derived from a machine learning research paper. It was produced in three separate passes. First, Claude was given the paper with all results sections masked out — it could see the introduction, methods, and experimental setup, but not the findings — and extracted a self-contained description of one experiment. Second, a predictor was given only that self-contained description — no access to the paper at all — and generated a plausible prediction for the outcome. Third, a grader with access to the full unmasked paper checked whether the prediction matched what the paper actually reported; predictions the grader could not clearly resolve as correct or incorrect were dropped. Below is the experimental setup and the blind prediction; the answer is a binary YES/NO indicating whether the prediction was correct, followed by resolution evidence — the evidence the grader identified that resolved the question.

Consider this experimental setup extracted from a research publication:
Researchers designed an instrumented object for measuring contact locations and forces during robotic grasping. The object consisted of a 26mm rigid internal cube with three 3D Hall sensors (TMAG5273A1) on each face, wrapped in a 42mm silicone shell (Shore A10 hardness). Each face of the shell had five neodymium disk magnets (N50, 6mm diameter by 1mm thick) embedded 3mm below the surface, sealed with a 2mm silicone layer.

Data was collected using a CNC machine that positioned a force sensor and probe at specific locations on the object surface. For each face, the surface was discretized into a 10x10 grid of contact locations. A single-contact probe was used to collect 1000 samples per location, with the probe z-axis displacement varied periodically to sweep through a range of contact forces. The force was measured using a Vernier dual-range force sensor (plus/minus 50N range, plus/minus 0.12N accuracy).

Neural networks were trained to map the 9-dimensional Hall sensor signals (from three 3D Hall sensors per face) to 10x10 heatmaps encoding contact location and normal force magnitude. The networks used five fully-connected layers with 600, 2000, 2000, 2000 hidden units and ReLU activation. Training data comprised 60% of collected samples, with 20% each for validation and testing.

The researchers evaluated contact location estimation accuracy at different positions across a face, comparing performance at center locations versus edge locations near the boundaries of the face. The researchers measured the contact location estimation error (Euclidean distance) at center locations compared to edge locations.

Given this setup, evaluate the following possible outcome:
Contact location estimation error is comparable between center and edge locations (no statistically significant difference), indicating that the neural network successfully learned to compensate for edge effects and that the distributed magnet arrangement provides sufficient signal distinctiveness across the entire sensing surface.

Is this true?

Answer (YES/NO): NO